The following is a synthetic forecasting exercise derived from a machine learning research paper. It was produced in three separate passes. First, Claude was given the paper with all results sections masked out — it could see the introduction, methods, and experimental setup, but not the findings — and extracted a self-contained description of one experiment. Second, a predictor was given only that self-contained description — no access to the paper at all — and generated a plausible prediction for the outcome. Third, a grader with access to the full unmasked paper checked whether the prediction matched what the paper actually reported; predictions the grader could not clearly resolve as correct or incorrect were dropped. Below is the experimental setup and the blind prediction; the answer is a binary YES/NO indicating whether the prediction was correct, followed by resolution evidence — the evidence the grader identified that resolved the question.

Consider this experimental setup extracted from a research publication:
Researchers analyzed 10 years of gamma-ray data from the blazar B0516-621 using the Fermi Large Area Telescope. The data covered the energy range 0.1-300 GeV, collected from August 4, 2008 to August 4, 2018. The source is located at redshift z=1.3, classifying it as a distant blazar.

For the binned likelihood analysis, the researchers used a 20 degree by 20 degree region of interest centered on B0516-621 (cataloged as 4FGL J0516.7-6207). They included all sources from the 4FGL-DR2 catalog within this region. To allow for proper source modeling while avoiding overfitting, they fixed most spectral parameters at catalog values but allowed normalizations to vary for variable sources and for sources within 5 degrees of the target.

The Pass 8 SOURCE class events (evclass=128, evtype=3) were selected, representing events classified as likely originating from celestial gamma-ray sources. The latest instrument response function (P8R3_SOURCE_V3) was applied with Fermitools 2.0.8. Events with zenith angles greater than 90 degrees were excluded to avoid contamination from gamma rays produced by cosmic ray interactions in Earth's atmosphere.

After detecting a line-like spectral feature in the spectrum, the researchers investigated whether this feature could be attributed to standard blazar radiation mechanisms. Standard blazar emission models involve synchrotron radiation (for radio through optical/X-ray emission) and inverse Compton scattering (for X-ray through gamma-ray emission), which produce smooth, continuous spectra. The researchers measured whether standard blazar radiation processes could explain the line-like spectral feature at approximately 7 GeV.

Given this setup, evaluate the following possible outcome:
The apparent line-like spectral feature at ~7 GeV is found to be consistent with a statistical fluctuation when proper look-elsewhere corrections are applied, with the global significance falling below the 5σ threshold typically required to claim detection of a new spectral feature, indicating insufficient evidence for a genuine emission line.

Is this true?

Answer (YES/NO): NO